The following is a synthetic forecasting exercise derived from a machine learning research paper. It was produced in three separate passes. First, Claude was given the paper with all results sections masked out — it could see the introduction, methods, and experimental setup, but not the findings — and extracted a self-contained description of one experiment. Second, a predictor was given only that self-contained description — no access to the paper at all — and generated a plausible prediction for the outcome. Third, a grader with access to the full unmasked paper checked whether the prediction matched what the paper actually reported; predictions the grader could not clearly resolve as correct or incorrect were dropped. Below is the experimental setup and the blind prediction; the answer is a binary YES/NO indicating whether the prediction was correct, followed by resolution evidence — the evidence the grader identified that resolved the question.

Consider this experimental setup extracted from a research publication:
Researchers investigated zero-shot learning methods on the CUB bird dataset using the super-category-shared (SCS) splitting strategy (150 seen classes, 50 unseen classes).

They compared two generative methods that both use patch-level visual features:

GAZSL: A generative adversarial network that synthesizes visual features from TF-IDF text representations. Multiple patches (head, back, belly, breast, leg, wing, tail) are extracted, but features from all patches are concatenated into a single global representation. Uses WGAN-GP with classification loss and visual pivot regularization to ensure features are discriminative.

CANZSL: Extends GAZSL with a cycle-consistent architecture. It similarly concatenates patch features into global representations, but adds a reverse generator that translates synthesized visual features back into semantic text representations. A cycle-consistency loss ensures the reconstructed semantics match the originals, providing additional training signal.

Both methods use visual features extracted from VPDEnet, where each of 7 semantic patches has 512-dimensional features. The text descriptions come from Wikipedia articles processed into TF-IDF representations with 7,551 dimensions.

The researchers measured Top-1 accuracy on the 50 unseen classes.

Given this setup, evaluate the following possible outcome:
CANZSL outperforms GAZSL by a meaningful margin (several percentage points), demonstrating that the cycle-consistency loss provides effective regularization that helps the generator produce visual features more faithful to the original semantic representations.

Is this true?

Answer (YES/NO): NO